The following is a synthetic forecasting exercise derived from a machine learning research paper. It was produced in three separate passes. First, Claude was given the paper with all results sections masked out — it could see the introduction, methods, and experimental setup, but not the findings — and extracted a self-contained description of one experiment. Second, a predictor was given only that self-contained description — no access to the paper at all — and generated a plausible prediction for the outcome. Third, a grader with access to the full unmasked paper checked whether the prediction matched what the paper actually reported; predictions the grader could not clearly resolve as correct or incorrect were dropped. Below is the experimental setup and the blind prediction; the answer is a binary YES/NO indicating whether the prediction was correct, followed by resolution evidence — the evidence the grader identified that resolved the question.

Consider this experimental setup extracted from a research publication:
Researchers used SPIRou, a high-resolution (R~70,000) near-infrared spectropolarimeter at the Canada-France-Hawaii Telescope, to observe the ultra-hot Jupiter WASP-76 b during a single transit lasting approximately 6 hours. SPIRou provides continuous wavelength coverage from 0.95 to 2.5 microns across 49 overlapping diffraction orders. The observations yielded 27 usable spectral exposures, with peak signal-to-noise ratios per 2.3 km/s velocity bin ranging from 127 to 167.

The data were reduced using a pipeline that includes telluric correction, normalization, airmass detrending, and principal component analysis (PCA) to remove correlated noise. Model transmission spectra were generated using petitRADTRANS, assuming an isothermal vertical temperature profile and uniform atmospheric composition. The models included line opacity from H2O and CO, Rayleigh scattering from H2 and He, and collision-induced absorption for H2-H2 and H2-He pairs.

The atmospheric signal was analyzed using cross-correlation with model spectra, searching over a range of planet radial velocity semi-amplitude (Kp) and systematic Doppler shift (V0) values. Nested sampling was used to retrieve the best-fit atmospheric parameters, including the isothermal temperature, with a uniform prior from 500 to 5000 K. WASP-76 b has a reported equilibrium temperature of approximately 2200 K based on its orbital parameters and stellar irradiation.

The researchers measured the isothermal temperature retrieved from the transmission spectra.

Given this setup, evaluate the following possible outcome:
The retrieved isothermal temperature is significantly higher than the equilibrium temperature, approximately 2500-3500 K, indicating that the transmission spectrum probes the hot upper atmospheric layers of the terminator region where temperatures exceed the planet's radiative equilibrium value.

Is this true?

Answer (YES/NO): NO